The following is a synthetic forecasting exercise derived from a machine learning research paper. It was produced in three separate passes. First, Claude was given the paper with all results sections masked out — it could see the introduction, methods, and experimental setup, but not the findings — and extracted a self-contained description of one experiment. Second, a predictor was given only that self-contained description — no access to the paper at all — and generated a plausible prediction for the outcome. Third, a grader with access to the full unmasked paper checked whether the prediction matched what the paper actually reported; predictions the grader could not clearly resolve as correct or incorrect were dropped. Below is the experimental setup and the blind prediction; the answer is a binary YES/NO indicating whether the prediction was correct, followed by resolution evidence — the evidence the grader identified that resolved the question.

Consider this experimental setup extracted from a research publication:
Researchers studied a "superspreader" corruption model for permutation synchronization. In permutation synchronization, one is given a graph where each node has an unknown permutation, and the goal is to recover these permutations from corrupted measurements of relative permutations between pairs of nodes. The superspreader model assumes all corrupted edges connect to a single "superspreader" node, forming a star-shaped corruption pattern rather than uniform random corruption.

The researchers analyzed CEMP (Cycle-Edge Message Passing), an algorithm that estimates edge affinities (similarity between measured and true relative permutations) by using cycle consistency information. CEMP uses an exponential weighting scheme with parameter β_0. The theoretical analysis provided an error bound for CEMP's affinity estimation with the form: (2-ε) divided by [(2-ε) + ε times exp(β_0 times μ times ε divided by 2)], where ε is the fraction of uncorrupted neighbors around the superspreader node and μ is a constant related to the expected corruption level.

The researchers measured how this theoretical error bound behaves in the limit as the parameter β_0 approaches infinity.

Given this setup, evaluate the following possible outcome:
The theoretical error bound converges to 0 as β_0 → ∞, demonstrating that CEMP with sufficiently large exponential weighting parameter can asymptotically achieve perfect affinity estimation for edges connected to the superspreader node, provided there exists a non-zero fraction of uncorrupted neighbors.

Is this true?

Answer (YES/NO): YES